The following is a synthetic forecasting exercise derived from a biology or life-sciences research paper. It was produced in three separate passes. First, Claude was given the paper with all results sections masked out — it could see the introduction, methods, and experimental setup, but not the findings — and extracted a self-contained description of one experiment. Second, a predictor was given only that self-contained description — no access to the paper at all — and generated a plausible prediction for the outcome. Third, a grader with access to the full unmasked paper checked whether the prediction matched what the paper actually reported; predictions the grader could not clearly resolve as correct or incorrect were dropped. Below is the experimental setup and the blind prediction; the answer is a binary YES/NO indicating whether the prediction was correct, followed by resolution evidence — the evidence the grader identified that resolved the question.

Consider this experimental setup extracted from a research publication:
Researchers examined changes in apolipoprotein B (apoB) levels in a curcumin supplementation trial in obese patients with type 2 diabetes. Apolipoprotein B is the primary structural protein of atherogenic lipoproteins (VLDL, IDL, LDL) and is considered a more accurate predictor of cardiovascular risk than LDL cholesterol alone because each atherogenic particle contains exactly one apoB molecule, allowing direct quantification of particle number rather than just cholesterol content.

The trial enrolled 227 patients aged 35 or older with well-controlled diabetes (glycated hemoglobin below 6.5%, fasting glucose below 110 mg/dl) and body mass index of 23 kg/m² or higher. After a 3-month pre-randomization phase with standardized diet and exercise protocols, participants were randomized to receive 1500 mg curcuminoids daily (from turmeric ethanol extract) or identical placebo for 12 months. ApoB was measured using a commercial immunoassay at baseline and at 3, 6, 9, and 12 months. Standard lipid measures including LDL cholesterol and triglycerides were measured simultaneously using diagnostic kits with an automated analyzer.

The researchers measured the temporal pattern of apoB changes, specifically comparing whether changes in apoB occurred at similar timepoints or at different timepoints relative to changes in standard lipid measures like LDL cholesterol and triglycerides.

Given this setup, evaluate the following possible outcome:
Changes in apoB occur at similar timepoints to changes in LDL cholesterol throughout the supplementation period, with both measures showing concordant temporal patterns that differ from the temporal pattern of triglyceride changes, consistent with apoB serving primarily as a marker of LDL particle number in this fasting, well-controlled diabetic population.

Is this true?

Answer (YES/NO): NO